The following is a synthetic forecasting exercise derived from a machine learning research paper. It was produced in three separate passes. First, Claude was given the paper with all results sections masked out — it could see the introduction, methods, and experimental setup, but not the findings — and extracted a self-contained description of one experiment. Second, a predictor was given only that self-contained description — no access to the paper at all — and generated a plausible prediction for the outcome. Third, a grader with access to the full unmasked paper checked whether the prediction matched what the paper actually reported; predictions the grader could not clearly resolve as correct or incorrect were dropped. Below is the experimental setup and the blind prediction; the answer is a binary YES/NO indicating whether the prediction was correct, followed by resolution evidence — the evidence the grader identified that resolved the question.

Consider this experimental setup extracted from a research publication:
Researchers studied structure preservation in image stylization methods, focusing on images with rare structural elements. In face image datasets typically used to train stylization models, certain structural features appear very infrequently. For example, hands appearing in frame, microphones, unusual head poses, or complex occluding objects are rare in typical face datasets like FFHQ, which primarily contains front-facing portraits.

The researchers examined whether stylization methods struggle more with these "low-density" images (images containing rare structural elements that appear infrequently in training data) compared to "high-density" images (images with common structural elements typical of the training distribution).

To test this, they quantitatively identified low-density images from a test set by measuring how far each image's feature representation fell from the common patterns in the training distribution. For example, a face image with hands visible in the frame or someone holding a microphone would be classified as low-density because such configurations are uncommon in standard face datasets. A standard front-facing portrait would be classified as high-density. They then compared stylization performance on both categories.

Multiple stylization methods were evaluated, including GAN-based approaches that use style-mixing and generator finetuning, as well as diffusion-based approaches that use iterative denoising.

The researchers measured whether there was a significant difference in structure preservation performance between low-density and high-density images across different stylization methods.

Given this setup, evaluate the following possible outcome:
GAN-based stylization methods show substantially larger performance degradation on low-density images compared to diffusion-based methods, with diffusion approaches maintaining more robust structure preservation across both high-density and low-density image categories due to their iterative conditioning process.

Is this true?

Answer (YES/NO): YES